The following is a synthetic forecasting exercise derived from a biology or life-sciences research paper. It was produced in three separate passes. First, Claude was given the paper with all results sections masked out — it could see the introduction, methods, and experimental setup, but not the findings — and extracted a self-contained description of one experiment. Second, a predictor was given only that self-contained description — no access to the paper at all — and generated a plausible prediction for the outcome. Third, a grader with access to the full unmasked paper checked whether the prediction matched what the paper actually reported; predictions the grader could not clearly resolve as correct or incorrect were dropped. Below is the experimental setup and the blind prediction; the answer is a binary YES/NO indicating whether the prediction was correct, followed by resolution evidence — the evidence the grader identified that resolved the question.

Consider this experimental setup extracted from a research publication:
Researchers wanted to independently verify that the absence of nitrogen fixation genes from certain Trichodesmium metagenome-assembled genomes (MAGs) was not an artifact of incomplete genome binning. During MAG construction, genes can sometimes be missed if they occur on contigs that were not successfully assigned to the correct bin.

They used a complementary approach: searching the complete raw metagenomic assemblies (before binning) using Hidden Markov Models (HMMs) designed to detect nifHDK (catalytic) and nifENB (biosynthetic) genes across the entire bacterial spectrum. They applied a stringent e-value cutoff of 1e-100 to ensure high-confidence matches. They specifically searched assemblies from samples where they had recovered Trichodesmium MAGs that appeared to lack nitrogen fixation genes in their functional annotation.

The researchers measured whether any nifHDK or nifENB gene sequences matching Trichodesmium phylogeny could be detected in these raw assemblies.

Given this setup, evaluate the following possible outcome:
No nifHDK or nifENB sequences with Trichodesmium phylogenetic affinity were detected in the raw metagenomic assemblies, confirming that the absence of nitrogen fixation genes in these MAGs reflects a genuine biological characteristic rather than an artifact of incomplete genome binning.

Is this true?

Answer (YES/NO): YES